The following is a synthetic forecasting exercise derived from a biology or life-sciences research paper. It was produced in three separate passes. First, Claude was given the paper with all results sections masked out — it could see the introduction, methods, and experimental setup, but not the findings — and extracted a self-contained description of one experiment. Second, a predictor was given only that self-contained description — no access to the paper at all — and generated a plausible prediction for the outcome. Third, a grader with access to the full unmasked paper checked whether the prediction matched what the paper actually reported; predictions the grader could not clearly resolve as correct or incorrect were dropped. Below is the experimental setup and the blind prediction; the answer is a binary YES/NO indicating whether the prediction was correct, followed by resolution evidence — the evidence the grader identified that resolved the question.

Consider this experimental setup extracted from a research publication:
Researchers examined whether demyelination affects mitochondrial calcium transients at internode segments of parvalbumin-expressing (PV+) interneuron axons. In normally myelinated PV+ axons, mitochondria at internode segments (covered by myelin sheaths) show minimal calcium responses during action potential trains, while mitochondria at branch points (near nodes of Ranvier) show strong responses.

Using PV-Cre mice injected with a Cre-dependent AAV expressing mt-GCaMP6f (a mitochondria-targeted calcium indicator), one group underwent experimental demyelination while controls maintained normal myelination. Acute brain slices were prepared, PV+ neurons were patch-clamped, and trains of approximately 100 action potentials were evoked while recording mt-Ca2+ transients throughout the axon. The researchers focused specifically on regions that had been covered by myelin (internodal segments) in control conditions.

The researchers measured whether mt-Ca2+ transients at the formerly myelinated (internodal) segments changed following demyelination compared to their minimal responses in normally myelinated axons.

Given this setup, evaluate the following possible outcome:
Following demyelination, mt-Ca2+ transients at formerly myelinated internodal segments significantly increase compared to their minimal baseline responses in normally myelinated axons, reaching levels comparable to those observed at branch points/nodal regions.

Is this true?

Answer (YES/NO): NO